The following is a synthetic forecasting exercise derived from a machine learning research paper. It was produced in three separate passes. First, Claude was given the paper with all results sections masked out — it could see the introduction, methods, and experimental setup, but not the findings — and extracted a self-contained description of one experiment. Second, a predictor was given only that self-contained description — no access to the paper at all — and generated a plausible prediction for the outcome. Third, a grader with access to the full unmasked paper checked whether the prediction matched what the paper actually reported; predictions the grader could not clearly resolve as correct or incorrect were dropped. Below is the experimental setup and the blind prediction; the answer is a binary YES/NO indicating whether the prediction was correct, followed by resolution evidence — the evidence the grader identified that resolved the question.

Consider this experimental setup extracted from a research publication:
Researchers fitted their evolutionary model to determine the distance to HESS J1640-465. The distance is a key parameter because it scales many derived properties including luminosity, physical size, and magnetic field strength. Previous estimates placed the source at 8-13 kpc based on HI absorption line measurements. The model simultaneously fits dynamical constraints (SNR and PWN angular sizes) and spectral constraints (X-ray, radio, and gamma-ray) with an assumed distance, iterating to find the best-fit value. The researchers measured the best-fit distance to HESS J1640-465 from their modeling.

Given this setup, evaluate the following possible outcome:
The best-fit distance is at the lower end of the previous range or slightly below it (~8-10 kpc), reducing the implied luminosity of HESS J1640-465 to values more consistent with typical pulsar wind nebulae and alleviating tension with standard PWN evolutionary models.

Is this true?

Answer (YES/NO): NO